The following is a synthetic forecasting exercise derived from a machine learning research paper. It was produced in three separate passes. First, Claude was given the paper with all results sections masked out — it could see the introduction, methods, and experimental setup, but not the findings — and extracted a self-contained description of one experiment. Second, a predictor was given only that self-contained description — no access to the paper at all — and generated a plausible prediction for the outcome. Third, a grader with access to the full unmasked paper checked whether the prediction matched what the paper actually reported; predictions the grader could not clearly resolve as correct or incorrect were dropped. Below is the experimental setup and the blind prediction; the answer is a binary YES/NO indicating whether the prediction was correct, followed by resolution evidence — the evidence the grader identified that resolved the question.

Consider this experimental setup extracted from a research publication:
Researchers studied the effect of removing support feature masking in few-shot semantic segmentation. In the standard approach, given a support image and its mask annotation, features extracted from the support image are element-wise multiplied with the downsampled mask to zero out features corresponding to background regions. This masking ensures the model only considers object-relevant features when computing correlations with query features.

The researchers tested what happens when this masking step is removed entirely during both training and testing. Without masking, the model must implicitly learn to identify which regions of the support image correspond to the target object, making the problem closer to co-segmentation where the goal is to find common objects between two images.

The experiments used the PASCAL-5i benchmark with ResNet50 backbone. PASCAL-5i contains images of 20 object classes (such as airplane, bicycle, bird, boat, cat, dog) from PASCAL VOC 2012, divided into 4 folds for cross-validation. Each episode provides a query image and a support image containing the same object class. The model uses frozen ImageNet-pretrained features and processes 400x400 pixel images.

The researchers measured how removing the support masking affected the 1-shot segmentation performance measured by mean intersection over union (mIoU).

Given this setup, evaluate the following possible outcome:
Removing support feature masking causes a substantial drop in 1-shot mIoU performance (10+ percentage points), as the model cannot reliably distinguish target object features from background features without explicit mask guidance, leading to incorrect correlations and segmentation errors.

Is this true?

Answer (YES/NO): NO